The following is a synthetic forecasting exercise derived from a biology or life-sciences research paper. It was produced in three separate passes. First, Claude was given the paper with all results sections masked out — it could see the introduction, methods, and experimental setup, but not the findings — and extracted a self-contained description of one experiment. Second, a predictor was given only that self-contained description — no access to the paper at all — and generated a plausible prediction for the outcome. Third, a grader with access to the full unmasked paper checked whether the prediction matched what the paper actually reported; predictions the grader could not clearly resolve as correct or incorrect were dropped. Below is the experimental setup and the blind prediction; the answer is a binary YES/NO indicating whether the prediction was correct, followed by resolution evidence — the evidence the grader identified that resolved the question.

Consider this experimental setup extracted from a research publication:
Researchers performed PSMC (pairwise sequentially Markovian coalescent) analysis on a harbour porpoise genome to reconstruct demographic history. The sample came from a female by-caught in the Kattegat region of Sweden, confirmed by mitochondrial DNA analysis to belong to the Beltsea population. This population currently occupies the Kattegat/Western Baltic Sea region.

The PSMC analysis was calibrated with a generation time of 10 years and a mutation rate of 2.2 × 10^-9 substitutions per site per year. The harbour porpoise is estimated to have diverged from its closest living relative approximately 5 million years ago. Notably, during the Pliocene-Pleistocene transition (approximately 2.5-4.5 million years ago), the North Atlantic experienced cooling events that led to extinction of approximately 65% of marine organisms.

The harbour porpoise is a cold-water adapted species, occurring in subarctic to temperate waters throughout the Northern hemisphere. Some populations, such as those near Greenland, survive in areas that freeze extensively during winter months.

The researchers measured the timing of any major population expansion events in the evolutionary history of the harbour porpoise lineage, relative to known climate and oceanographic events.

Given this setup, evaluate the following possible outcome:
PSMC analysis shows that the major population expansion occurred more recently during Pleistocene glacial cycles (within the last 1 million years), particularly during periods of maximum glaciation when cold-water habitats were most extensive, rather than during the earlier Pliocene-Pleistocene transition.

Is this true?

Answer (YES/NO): NO